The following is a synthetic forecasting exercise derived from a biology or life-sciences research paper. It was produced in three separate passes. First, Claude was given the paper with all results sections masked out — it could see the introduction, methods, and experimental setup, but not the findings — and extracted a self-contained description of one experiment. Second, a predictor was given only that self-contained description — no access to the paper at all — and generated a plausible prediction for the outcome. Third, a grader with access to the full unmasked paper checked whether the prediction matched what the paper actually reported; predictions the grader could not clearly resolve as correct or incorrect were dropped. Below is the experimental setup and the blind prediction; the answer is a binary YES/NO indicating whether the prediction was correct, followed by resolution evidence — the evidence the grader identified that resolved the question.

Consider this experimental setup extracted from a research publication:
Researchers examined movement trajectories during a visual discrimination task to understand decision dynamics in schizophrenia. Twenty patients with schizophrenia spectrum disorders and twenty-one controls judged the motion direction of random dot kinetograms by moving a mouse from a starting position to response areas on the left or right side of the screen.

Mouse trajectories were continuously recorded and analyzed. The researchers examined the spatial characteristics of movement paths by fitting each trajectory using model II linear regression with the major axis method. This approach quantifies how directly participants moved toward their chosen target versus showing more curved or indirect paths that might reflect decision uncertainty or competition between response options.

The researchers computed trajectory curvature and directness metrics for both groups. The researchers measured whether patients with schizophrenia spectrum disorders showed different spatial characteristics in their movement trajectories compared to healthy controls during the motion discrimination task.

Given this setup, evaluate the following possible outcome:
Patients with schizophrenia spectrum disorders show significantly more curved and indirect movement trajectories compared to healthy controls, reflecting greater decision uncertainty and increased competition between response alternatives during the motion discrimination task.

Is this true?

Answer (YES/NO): NO